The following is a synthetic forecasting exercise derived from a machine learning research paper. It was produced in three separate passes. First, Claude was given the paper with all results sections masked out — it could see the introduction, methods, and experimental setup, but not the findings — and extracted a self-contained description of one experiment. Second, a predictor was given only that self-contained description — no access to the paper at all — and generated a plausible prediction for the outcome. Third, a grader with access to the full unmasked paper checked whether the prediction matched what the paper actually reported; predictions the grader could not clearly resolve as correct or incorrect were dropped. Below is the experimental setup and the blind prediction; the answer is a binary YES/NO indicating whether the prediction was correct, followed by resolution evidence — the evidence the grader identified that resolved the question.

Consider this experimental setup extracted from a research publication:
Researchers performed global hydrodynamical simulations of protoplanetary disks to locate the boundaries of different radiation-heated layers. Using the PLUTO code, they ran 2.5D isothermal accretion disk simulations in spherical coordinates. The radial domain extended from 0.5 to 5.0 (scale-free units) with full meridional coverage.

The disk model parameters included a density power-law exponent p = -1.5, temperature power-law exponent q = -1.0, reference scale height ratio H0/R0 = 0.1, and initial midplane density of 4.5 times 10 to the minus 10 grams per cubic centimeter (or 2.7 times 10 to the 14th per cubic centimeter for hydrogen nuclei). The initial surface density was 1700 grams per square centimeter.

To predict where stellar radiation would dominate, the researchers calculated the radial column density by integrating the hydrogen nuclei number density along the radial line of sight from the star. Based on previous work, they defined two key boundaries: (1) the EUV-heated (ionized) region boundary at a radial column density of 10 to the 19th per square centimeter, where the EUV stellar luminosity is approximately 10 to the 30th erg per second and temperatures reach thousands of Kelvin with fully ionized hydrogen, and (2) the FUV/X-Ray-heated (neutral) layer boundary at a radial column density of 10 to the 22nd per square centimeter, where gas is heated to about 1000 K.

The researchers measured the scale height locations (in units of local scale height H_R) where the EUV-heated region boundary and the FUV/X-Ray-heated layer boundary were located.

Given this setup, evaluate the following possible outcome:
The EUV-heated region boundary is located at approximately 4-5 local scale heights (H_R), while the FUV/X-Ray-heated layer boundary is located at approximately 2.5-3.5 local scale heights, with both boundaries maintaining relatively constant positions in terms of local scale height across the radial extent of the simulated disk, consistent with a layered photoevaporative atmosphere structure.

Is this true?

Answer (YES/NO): NO